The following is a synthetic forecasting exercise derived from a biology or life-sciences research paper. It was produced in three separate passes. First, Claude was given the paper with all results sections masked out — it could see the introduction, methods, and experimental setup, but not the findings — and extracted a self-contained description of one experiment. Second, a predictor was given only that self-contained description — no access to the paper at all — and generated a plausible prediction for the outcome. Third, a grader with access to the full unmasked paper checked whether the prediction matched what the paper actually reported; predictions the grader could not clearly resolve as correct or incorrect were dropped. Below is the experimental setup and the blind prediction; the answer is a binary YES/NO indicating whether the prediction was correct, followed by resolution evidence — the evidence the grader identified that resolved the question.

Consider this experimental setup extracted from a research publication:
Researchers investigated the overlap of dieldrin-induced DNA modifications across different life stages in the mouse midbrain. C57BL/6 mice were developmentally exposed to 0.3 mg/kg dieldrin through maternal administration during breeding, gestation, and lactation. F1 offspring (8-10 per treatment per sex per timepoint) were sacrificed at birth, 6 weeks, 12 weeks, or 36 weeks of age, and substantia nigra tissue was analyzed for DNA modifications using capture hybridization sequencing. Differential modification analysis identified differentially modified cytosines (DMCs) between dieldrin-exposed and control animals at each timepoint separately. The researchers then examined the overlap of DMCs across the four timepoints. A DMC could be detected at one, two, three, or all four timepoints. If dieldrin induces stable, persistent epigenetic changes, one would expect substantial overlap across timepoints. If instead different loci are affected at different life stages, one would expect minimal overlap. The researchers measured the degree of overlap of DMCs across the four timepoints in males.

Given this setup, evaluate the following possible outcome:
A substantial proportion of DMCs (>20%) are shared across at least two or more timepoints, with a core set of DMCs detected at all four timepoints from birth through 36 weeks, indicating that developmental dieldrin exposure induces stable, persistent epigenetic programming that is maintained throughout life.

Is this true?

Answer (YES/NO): NO